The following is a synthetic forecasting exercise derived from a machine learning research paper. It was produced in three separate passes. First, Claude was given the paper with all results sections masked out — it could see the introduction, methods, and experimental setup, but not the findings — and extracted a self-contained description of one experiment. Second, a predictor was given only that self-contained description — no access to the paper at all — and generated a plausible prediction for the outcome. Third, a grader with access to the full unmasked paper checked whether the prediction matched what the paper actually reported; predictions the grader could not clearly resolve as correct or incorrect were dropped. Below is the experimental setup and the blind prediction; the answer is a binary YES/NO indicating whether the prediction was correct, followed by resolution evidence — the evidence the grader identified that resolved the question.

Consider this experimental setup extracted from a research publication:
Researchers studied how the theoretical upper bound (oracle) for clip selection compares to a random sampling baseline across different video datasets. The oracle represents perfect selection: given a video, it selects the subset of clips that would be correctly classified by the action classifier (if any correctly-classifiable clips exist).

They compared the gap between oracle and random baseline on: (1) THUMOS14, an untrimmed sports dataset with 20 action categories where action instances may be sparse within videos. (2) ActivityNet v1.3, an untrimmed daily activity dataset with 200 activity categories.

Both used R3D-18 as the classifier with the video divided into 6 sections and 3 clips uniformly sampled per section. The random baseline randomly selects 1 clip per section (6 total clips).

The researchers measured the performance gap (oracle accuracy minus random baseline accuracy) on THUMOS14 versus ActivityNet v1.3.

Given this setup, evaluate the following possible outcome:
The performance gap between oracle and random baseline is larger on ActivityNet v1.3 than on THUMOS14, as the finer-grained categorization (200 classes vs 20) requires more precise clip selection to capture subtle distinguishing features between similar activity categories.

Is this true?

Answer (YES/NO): YES